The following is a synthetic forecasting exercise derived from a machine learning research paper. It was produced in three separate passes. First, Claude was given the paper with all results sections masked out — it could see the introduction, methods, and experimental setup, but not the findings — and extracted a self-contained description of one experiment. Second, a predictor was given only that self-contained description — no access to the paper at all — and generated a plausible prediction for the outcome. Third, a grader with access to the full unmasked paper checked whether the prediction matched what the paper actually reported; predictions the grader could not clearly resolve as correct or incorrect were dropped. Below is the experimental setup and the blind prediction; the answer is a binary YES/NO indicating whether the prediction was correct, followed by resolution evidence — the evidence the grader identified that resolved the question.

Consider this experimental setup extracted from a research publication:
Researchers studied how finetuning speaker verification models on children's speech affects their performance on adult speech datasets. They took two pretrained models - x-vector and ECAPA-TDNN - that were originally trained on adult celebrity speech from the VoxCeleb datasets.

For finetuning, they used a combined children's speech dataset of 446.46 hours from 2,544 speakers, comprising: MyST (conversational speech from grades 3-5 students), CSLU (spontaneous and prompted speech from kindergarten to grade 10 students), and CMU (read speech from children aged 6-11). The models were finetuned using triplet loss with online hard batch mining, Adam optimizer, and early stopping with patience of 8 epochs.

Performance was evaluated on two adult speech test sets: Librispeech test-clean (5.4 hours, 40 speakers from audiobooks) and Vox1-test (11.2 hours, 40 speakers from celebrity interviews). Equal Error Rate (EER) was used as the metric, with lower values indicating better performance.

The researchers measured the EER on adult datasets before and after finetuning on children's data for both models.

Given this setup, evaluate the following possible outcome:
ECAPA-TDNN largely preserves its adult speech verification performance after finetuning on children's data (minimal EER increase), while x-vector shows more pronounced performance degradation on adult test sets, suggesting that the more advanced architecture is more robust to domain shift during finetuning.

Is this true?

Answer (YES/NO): YES